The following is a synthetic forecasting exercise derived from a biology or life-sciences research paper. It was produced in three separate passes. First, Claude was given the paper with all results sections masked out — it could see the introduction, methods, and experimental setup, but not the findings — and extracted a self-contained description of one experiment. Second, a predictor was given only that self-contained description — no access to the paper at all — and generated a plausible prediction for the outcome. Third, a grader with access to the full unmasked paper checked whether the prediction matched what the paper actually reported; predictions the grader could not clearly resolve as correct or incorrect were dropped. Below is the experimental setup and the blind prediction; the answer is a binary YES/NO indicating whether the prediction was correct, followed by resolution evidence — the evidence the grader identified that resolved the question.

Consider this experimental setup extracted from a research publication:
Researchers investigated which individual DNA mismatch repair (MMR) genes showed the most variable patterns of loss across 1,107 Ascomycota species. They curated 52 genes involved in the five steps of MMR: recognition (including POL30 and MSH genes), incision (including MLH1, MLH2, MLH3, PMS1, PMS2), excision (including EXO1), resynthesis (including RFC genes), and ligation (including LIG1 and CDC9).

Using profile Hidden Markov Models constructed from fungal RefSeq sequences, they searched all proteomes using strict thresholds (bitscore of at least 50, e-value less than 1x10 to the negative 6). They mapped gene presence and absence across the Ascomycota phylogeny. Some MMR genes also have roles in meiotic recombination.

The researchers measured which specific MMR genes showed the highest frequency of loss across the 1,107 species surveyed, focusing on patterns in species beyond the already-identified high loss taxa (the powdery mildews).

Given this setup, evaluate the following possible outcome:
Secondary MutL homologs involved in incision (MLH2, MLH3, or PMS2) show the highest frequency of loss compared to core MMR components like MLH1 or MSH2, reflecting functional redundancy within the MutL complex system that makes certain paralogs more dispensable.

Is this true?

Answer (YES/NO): NO